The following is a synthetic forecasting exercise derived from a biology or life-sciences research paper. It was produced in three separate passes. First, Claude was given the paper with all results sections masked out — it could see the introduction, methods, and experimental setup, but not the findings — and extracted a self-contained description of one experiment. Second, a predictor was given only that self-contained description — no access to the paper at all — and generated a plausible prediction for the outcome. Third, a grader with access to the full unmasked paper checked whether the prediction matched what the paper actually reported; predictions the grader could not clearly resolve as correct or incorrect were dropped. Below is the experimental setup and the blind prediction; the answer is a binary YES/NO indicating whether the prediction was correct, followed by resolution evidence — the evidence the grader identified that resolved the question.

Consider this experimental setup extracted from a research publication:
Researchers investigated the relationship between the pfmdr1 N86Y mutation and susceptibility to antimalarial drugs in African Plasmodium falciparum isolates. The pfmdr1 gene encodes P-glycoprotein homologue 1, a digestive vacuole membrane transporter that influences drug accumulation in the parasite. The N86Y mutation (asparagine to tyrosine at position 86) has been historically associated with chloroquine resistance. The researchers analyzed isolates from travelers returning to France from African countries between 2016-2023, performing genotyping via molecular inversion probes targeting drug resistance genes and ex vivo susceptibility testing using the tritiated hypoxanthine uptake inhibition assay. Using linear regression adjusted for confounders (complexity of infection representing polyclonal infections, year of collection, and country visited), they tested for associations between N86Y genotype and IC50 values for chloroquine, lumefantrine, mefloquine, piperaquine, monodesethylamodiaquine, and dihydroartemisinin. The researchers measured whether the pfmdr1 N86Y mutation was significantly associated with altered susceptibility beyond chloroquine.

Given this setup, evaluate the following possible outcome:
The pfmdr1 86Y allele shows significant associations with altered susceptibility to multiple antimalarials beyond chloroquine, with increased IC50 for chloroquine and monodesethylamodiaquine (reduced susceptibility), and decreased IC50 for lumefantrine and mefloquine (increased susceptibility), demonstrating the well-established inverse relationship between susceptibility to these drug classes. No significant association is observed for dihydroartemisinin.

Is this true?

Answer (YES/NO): NO